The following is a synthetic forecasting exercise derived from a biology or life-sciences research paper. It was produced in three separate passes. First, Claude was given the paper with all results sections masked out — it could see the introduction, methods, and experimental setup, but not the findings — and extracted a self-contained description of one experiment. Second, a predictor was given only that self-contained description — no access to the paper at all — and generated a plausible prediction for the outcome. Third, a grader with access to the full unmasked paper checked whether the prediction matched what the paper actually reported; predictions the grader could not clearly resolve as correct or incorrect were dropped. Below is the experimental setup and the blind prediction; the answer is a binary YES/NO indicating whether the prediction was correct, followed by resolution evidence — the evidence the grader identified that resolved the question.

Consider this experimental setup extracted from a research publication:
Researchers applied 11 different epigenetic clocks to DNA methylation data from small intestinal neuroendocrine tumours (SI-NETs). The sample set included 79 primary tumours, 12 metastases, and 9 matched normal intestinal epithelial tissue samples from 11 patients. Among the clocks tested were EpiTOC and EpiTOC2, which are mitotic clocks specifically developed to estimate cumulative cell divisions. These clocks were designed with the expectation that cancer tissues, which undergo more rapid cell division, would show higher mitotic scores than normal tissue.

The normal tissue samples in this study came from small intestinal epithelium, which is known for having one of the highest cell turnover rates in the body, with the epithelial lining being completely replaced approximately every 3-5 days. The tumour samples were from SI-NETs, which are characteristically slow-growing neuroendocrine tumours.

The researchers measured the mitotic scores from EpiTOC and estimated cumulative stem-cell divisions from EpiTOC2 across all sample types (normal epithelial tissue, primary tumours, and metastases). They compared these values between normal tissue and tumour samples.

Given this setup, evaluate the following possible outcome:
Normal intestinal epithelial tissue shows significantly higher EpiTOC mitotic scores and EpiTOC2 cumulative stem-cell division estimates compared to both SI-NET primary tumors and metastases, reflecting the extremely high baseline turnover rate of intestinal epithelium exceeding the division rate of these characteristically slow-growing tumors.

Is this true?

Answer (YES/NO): YES